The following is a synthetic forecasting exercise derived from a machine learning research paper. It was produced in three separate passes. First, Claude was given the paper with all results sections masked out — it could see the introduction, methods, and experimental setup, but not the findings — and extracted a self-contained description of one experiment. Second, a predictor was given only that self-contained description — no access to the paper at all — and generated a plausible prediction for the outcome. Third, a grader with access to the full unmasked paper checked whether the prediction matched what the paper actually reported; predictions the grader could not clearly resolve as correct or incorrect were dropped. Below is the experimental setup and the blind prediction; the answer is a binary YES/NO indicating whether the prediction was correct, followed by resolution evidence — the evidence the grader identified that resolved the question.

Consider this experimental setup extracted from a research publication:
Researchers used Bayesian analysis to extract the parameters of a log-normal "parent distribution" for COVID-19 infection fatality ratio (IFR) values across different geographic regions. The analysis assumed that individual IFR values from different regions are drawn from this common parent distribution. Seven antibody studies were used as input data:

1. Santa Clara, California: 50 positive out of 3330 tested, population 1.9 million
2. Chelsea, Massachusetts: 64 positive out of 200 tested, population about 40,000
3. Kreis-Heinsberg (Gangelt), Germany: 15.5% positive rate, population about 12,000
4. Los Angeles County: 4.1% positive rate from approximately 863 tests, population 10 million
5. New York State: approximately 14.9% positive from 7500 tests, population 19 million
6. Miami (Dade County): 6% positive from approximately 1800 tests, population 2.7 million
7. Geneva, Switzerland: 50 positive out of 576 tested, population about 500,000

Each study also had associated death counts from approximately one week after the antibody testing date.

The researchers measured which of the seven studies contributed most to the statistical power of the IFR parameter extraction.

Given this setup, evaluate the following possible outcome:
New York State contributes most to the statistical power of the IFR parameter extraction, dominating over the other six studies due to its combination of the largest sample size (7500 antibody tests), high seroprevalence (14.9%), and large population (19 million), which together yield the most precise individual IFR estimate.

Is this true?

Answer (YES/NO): YES